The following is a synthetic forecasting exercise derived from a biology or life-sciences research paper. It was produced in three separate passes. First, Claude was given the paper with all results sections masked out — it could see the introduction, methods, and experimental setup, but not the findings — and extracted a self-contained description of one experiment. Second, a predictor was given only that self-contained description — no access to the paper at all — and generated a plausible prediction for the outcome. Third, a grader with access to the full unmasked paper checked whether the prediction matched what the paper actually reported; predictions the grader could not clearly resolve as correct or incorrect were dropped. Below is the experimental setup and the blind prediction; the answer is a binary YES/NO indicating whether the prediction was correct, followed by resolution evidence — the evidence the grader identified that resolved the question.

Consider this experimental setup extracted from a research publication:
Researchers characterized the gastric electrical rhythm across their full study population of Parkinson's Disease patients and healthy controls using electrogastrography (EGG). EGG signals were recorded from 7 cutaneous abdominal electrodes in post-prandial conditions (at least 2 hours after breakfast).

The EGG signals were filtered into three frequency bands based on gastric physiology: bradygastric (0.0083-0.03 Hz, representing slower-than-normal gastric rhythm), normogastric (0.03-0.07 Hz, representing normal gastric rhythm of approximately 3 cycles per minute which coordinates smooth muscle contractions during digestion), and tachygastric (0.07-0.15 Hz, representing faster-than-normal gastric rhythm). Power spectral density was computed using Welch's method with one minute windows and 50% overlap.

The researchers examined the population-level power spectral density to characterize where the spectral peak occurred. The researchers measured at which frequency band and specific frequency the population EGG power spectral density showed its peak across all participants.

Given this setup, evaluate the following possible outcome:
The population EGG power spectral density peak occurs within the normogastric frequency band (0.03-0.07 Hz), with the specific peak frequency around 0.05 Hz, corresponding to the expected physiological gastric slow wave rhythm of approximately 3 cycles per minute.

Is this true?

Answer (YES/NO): NO